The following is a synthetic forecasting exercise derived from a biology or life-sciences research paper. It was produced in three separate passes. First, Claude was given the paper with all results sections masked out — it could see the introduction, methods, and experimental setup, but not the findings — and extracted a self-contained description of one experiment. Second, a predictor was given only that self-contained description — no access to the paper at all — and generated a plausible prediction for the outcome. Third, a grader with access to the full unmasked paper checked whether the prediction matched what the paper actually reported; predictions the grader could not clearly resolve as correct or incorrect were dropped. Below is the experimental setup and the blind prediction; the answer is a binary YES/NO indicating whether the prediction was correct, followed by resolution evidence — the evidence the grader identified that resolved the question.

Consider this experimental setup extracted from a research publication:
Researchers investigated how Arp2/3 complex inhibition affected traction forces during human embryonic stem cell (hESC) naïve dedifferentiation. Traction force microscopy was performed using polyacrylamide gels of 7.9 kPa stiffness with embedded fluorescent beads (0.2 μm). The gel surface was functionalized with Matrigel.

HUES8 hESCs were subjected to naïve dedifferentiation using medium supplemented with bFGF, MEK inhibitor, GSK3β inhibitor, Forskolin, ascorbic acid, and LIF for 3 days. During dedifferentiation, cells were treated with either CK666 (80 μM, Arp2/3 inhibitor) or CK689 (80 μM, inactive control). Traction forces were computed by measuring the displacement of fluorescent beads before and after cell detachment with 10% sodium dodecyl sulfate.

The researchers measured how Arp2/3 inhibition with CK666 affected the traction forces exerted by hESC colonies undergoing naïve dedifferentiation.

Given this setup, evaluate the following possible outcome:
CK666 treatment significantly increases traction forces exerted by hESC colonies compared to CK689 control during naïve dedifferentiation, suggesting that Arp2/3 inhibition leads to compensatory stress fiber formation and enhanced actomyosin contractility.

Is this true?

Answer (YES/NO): YES